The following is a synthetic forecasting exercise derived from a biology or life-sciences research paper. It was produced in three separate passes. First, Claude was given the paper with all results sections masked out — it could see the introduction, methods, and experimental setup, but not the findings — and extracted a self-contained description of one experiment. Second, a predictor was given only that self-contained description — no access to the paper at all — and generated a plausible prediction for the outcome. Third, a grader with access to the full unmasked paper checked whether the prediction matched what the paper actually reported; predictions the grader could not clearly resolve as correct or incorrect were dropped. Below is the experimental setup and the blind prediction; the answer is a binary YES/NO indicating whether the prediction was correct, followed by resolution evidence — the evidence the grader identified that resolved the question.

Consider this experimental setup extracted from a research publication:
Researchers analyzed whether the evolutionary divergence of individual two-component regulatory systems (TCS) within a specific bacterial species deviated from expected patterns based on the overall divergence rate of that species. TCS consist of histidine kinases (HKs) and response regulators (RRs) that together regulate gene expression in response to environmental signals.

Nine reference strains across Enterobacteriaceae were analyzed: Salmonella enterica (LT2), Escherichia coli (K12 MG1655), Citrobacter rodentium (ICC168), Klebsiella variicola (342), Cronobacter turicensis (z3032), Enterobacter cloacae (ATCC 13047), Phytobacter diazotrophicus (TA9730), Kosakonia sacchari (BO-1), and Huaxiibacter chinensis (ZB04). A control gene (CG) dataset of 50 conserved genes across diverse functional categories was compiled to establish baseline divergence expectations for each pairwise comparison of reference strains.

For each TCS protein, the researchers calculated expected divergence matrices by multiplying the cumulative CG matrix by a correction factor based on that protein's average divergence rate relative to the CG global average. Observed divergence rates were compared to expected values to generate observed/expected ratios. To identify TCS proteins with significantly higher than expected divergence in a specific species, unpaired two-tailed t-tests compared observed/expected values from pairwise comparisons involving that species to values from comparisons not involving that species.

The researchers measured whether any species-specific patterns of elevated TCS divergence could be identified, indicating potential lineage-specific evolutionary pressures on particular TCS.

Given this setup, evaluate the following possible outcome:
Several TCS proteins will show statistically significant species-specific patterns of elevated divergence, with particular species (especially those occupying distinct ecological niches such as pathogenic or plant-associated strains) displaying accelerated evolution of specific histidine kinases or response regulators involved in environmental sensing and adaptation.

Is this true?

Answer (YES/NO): YES